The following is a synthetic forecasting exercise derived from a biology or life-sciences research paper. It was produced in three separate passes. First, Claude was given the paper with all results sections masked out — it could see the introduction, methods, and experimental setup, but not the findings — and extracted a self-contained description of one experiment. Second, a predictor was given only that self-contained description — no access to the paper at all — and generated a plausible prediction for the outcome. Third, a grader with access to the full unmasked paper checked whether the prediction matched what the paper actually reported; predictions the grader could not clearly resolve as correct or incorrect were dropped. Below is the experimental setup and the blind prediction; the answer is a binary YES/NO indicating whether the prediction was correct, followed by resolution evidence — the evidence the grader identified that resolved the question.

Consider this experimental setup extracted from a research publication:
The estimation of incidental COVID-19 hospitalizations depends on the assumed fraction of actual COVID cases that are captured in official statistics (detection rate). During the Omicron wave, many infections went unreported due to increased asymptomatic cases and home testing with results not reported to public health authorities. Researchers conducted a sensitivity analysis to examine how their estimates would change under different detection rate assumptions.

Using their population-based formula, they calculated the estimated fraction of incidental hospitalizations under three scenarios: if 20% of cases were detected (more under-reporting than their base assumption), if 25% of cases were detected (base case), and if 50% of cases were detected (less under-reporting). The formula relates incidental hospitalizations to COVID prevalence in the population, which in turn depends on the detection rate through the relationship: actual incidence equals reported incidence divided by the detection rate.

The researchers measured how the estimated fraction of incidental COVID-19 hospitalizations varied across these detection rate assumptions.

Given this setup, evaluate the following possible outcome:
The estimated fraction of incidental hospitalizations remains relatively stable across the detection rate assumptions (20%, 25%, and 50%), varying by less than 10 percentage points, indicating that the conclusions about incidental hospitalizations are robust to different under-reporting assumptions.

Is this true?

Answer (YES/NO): NO